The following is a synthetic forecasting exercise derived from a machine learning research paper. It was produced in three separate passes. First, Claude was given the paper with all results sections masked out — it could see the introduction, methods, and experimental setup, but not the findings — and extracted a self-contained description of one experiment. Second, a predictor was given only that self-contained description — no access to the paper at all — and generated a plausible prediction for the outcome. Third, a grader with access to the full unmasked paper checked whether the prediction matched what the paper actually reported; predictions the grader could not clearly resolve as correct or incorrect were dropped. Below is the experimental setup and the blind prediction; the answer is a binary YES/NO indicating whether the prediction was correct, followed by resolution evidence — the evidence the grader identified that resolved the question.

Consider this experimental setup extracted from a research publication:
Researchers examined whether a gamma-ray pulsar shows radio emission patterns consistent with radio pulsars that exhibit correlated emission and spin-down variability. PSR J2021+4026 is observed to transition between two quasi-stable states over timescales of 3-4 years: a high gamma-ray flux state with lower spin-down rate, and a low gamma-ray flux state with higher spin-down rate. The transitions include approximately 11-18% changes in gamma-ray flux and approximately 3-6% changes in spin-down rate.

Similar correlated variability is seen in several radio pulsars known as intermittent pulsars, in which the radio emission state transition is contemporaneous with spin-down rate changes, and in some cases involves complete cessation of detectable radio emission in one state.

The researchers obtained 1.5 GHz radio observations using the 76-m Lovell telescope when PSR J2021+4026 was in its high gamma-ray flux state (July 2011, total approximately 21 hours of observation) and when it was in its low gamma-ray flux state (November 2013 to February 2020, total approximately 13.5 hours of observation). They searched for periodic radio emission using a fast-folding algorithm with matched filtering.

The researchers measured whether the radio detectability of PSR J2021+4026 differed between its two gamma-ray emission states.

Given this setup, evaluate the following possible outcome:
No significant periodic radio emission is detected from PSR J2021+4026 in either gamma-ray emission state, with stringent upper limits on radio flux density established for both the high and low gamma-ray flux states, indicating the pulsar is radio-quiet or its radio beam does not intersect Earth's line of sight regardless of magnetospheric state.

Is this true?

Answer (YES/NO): YES